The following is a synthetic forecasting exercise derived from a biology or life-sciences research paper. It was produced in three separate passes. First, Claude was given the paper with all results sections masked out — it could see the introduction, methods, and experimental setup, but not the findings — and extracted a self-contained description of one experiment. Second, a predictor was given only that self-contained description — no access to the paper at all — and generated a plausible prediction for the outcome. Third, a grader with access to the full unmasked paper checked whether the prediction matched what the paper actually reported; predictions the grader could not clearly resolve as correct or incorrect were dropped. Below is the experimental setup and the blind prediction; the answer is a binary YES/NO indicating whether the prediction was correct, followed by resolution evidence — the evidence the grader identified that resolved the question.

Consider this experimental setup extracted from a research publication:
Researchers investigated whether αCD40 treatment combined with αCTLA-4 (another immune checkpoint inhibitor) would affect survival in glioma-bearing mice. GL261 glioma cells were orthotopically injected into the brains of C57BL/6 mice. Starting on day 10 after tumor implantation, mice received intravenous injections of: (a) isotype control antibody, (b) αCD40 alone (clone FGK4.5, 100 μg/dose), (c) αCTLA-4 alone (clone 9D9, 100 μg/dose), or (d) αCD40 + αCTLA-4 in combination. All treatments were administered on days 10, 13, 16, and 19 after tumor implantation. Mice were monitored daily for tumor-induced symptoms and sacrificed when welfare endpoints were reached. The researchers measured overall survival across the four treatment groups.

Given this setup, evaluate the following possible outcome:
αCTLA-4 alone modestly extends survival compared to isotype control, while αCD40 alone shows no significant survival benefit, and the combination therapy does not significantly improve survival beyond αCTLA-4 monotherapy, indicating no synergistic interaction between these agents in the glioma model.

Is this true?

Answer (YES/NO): YES